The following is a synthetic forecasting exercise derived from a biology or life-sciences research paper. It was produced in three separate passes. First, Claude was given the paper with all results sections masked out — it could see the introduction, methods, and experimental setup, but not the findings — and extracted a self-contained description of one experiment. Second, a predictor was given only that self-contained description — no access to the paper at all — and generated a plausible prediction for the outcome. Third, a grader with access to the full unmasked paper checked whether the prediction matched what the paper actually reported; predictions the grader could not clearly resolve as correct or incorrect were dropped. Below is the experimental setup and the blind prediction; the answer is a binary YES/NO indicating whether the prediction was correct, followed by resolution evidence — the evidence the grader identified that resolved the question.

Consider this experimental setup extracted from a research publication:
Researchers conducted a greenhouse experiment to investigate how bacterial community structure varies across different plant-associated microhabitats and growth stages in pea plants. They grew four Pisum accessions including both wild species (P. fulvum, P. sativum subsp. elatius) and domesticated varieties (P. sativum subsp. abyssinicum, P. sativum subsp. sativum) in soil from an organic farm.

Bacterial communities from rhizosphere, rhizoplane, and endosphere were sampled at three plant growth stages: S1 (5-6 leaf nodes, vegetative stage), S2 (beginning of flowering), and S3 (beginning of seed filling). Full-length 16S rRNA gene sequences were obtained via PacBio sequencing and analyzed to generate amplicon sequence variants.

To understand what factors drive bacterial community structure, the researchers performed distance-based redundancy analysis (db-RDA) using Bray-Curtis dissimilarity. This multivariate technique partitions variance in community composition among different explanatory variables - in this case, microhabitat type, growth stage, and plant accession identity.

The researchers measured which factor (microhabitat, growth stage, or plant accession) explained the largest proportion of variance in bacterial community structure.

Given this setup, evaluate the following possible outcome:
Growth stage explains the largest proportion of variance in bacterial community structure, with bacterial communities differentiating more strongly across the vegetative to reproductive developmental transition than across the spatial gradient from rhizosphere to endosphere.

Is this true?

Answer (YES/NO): NO